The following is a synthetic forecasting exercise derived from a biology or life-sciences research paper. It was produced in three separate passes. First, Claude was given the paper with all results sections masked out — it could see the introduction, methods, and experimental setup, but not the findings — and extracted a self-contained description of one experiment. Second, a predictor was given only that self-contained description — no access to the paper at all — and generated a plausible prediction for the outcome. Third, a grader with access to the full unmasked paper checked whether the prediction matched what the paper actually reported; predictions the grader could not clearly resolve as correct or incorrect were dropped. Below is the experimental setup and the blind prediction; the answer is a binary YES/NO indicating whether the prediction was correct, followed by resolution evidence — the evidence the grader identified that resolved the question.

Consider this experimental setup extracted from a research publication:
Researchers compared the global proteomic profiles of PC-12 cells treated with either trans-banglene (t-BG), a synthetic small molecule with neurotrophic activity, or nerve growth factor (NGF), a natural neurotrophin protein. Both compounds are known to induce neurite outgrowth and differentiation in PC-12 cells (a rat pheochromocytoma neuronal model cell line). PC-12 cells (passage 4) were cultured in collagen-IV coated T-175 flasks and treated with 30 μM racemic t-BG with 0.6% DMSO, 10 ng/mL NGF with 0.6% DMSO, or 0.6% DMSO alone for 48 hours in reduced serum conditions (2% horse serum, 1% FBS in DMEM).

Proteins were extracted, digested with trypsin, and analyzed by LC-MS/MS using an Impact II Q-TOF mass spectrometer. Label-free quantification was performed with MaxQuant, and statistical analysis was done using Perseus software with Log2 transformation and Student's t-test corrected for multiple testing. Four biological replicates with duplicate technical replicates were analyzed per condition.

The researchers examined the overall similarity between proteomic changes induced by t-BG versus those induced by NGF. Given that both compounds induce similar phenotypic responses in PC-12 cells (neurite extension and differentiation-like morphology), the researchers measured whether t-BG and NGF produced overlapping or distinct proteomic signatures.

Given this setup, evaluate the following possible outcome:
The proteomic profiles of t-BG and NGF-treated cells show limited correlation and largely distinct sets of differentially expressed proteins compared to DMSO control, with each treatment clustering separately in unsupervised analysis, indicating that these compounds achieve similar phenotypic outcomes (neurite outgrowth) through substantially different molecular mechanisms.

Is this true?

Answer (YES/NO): NO